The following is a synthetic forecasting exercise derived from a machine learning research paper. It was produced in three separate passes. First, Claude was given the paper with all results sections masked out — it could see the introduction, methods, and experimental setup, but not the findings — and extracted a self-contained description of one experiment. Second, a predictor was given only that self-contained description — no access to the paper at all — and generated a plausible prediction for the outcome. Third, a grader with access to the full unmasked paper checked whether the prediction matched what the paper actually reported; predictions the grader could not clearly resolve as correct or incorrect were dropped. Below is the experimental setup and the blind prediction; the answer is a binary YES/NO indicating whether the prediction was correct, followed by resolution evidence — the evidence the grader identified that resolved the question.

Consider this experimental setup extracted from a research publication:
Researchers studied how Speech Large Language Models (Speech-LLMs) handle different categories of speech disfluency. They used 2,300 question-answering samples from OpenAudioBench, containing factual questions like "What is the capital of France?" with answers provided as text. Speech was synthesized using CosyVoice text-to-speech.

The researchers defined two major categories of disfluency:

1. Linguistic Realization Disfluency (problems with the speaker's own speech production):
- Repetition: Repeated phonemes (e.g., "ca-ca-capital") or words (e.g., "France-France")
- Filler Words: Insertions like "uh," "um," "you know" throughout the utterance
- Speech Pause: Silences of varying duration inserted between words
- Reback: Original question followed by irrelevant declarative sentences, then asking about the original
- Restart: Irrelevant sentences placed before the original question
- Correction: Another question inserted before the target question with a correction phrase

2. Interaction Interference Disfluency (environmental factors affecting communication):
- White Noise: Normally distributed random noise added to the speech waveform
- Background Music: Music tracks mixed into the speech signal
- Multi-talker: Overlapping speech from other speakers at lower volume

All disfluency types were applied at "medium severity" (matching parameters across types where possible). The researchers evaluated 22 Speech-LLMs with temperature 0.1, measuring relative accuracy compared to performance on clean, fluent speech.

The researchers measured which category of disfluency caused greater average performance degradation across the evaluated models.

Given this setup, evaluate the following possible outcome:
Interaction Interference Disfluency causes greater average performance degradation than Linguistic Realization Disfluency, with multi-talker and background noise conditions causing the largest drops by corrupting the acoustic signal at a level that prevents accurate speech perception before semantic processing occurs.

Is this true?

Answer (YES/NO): NO